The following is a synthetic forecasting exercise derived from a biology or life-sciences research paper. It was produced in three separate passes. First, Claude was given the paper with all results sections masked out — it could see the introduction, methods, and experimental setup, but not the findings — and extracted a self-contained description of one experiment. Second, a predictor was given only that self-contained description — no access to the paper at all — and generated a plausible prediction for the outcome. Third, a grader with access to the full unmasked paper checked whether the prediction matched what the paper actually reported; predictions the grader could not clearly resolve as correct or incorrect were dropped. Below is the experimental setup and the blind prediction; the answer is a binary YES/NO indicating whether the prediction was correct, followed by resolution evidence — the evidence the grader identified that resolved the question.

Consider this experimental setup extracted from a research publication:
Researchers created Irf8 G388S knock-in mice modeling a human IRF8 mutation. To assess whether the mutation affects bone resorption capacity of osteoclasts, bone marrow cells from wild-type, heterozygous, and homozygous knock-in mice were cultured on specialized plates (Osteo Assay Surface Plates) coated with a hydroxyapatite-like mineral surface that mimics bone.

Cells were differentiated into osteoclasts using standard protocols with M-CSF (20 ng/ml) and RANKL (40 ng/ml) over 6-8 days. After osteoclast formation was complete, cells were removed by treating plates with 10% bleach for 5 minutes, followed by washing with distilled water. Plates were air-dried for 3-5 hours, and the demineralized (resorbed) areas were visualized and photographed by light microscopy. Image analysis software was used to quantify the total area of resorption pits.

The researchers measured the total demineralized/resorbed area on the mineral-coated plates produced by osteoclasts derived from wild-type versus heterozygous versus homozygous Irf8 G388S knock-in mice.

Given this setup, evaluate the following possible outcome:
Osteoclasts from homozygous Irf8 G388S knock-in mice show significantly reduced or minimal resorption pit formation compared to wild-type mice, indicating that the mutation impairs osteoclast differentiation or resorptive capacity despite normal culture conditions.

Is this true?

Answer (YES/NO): NO